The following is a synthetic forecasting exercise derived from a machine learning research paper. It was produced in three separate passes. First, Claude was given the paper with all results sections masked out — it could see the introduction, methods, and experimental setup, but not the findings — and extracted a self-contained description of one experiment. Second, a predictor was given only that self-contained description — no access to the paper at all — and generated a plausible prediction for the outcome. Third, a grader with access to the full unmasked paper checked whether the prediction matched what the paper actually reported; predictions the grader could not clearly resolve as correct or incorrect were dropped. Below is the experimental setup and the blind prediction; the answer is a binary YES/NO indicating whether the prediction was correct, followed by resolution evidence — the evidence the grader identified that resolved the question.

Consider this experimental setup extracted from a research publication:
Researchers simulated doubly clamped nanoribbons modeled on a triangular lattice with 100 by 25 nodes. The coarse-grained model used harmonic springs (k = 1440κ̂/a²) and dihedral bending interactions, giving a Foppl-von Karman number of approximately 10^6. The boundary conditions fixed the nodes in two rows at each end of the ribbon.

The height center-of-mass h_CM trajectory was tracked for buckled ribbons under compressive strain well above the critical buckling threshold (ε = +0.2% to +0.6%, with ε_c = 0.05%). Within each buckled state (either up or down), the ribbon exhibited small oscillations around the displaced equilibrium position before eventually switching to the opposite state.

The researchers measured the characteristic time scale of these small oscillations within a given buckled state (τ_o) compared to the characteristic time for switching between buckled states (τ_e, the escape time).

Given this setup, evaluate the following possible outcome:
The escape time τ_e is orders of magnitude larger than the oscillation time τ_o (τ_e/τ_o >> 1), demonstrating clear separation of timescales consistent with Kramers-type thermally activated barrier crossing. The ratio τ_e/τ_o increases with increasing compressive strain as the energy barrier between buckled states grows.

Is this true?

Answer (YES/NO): YES